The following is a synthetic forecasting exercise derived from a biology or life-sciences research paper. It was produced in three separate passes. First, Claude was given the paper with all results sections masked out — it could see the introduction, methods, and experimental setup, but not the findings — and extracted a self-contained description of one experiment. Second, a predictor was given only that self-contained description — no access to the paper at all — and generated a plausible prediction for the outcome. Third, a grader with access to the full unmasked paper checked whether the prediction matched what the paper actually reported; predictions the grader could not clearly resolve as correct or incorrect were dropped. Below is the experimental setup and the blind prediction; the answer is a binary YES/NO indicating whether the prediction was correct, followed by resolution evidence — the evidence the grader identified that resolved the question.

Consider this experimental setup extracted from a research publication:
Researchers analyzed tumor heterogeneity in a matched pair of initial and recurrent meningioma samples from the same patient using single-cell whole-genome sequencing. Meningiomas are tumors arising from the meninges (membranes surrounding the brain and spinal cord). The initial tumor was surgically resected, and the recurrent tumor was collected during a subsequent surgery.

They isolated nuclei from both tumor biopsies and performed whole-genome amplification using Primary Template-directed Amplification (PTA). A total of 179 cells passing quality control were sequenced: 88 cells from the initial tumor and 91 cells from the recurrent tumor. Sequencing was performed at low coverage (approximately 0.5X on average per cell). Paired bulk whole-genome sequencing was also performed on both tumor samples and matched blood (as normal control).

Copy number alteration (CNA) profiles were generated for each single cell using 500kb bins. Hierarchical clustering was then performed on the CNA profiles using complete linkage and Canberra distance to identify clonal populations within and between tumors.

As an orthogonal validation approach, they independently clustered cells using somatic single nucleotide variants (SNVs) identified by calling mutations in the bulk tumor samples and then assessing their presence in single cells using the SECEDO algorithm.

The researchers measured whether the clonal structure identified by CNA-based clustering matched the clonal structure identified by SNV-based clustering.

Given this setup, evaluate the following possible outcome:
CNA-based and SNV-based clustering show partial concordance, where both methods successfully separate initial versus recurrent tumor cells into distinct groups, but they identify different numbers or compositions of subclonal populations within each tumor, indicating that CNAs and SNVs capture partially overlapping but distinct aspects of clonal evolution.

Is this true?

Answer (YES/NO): NO